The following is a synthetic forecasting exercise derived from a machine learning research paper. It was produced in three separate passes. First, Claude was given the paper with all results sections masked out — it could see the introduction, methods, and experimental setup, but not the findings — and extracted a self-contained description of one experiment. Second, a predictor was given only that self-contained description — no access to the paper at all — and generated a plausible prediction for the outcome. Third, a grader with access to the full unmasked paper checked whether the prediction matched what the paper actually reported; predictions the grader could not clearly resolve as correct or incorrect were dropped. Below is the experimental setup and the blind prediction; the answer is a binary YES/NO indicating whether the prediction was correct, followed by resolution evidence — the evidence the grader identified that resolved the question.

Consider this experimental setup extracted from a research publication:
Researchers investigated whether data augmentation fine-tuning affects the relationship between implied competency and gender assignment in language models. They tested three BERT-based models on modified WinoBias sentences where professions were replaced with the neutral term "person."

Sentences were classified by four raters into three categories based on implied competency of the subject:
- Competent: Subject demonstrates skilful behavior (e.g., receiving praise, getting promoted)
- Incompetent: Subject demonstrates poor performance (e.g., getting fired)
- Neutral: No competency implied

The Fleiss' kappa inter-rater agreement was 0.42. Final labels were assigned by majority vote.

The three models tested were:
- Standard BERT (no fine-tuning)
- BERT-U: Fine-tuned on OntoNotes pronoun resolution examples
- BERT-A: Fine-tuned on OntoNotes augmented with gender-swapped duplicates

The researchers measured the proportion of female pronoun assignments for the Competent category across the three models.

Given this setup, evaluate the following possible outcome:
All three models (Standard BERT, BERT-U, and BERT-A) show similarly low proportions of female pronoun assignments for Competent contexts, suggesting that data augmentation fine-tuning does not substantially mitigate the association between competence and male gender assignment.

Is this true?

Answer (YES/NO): YES